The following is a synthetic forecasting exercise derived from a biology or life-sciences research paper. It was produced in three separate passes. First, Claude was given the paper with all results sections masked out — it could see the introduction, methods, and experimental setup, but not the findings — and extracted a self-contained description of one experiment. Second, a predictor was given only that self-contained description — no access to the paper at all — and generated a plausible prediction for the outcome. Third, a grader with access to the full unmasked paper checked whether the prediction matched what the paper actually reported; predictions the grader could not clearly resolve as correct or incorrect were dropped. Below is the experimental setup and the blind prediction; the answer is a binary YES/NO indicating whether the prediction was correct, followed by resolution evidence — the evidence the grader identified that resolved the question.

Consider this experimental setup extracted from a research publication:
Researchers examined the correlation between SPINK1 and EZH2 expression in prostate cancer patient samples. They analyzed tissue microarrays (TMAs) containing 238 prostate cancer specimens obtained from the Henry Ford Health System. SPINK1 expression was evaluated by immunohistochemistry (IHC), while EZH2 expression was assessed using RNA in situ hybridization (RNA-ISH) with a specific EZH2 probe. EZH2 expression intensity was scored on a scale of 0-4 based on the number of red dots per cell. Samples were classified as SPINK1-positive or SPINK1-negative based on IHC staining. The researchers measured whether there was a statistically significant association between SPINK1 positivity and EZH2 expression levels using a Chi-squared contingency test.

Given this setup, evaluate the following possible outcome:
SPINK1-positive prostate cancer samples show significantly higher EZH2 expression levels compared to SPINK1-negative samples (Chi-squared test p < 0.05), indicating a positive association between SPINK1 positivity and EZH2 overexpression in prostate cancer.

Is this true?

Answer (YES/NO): YES